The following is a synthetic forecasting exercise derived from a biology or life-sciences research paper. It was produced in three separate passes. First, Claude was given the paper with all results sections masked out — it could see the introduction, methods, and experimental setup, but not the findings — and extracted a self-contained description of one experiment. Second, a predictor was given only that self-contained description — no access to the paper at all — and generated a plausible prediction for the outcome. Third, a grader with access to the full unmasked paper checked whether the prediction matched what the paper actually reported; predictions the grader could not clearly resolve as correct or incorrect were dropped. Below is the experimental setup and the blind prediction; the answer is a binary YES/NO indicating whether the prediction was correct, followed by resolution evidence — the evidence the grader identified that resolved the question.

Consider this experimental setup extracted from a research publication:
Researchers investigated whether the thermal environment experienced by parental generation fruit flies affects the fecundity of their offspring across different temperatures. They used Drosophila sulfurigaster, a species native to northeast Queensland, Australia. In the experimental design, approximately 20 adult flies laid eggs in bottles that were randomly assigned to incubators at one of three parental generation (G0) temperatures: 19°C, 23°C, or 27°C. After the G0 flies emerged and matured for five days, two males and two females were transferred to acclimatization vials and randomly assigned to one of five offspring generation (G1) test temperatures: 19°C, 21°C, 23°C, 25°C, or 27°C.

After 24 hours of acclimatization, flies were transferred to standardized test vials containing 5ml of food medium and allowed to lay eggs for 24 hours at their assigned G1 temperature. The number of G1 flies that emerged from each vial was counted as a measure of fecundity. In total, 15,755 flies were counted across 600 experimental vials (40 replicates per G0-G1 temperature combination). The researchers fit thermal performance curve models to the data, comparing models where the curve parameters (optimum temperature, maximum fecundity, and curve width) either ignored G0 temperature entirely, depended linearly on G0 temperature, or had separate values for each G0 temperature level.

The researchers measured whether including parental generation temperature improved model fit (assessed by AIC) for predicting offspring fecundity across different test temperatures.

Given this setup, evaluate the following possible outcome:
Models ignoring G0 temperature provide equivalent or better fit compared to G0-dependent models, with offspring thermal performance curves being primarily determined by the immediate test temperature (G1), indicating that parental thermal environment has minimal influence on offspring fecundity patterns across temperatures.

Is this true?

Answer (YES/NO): NO